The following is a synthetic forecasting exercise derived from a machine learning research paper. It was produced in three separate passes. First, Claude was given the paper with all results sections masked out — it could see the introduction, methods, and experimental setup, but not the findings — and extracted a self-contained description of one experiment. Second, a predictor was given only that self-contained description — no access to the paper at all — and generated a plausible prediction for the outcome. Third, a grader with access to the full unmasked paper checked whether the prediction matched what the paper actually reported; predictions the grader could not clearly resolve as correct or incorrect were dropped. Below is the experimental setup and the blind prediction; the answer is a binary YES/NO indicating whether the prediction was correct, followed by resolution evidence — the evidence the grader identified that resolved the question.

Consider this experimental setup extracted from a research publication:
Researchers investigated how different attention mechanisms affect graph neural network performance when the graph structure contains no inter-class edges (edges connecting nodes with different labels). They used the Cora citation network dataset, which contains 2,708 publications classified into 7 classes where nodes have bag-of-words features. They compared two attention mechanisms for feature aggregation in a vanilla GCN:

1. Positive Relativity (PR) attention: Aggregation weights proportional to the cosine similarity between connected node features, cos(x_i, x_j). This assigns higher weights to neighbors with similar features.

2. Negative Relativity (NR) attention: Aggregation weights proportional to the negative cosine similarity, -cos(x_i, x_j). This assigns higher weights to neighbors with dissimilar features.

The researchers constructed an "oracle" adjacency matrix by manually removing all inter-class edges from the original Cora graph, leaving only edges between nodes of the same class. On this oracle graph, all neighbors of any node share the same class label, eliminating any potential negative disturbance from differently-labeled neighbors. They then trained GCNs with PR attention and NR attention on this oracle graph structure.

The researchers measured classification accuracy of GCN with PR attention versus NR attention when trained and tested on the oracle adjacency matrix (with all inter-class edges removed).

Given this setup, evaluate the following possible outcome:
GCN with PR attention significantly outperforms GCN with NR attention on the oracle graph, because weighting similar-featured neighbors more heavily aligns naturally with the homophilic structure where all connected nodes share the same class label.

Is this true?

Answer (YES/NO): NO